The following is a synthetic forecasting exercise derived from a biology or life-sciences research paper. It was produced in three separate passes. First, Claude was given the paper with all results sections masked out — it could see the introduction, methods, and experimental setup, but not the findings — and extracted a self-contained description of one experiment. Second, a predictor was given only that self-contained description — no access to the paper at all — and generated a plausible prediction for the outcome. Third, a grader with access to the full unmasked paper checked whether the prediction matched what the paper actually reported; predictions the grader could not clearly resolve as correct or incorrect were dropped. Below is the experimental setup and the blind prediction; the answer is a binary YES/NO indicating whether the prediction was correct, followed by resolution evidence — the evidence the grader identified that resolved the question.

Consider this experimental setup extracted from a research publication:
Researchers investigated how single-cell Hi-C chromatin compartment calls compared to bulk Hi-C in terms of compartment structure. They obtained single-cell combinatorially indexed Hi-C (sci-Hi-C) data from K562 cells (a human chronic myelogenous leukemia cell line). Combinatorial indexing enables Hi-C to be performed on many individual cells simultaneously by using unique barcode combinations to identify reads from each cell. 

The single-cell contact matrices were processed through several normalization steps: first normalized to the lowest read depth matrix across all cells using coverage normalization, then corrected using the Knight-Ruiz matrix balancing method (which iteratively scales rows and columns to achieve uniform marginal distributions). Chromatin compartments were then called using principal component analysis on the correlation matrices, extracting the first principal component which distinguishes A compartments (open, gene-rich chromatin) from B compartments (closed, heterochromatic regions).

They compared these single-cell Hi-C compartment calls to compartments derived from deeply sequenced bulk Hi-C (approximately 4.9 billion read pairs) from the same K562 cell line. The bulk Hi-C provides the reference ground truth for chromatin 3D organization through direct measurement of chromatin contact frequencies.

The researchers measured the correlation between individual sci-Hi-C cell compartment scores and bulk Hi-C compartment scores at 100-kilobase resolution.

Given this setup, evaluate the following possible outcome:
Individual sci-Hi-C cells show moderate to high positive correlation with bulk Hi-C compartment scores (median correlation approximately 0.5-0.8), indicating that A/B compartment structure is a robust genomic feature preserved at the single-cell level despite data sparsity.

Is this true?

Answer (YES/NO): YES